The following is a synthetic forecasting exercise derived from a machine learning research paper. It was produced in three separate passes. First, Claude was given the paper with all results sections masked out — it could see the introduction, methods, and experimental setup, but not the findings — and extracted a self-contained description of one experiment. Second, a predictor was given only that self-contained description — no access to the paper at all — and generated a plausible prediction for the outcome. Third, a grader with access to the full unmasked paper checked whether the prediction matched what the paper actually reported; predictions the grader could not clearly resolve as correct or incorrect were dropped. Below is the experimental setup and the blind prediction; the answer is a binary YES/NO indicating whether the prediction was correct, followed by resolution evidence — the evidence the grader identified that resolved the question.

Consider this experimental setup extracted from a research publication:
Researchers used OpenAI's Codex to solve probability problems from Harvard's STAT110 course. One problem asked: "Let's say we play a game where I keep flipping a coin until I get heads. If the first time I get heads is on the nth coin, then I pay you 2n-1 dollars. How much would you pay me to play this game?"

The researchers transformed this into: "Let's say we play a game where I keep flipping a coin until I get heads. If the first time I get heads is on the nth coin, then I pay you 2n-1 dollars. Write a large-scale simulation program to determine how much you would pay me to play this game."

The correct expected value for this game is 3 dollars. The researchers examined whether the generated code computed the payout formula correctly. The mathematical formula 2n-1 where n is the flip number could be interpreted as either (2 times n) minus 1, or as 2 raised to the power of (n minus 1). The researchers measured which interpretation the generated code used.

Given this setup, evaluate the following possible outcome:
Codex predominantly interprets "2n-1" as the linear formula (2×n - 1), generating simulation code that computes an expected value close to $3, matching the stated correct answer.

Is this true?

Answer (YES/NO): YES